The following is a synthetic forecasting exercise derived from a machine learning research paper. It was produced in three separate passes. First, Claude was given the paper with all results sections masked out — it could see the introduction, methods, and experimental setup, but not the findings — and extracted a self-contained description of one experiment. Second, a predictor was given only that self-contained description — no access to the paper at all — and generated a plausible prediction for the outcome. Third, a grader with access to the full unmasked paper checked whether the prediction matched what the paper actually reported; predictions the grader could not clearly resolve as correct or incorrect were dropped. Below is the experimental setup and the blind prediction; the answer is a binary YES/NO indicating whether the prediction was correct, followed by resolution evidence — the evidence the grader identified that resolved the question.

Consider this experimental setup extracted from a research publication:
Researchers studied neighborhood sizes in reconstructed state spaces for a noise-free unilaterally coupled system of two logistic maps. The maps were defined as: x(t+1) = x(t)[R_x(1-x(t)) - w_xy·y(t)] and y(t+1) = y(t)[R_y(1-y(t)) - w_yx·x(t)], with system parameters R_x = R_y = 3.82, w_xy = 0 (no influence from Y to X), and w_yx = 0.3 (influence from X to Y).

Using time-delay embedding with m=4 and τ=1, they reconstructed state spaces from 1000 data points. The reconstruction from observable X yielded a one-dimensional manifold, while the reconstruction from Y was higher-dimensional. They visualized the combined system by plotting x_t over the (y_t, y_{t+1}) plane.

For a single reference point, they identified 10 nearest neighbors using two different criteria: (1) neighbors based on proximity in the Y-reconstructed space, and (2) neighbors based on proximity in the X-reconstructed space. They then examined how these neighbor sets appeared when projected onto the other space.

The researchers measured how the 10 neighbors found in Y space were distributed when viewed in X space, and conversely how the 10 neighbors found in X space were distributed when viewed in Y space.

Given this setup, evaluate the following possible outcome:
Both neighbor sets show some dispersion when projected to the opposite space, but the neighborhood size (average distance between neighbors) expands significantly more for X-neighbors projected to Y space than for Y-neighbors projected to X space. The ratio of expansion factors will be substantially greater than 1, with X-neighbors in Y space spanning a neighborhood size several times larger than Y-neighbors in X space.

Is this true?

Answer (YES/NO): NO